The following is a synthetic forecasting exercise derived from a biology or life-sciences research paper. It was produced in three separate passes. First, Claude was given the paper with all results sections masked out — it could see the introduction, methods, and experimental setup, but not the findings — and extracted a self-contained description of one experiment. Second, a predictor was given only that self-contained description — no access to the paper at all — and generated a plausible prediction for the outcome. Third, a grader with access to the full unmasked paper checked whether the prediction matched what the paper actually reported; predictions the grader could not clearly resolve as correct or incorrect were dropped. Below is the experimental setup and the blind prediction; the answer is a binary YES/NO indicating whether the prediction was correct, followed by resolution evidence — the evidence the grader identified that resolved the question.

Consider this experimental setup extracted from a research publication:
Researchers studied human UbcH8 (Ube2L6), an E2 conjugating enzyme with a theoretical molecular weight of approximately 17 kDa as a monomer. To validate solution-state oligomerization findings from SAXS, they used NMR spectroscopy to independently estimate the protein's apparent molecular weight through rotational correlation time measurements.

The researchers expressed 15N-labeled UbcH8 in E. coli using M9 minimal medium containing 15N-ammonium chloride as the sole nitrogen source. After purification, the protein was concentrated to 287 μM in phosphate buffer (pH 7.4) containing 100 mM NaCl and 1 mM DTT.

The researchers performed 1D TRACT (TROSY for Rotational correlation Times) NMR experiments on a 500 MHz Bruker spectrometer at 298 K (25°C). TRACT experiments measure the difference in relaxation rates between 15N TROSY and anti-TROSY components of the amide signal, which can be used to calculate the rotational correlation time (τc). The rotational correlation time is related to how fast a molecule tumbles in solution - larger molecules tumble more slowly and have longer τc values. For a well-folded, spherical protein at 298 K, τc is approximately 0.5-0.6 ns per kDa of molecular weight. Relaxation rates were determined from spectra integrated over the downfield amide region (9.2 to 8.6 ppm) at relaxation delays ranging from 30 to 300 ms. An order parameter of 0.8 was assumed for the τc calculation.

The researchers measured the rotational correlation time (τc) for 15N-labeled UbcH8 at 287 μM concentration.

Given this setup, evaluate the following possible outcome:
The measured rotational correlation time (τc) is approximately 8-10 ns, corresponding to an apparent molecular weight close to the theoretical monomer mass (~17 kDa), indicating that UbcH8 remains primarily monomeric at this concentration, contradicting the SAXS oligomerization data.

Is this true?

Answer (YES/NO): NO